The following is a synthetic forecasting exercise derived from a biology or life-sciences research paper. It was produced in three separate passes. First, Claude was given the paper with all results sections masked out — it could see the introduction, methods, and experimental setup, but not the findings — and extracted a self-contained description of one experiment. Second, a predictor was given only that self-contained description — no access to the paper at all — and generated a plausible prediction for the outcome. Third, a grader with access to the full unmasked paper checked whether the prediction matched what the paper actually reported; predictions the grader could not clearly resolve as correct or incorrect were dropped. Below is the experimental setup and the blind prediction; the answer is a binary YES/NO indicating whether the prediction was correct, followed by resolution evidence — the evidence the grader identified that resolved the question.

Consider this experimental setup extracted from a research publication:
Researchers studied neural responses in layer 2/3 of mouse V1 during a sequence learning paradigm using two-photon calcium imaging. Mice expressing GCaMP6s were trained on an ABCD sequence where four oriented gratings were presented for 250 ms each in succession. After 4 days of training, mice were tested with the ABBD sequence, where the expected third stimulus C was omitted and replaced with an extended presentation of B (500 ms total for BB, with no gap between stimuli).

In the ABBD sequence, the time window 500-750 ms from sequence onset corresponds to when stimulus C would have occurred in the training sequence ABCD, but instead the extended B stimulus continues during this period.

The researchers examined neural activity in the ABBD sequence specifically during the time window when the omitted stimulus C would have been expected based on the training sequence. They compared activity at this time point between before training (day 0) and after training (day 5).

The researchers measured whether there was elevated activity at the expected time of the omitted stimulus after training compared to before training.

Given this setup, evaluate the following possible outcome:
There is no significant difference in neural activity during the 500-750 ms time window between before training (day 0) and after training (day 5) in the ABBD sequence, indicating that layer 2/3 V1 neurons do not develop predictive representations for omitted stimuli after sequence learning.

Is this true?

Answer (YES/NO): NO